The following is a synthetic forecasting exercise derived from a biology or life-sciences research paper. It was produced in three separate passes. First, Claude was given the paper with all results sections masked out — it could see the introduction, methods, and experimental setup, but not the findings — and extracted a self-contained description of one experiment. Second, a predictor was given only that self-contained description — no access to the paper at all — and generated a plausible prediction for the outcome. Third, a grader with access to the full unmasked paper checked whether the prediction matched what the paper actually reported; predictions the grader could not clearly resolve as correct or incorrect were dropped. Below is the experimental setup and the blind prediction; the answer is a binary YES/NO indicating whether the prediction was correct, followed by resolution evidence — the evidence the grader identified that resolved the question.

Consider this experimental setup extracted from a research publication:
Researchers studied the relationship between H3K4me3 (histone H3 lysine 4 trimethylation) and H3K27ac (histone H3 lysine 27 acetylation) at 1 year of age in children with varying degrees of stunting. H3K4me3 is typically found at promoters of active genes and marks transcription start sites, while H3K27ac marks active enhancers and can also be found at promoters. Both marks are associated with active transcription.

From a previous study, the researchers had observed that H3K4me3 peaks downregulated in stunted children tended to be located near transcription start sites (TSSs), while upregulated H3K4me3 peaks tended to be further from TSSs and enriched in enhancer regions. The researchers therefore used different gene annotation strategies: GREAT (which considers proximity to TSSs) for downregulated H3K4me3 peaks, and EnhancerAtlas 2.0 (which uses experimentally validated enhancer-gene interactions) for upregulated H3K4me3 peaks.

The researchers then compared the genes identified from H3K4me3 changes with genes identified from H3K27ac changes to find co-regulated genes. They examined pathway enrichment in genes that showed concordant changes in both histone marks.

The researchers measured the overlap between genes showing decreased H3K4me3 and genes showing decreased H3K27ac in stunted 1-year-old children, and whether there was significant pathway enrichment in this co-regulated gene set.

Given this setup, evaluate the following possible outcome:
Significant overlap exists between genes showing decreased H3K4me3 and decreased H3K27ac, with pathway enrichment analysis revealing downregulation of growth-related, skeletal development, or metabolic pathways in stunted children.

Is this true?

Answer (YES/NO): YES